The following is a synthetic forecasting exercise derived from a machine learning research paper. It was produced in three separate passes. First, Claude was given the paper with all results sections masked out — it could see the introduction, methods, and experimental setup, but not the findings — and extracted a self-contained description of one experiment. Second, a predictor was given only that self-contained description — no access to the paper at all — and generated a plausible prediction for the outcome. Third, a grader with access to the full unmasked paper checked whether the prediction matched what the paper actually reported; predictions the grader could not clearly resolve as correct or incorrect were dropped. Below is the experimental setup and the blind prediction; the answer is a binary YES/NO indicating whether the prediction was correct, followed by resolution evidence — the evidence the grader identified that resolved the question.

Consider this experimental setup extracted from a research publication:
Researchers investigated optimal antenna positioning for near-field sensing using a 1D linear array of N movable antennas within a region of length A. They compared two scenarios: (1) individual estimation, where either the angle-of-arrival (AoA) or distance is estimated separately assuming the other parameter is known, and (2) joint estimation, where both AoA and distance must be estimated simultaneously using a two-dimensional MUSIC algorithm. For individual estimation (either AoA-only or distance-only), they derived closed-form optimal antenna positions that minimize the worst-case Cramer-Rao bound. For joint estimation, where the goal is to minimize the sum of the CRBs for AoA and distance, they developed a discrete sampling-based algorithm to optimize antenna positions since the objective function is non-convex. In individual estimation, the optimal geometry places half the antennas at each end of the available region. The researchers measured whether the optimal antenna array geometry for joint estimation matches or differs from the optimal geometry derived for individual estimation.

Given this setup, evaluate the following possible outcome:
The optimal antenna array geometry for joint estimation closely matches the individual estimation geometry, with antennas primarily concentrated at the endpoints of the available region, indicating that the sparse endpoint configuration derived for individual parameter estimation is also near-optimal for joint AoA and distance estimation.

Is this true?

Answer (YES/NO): NO